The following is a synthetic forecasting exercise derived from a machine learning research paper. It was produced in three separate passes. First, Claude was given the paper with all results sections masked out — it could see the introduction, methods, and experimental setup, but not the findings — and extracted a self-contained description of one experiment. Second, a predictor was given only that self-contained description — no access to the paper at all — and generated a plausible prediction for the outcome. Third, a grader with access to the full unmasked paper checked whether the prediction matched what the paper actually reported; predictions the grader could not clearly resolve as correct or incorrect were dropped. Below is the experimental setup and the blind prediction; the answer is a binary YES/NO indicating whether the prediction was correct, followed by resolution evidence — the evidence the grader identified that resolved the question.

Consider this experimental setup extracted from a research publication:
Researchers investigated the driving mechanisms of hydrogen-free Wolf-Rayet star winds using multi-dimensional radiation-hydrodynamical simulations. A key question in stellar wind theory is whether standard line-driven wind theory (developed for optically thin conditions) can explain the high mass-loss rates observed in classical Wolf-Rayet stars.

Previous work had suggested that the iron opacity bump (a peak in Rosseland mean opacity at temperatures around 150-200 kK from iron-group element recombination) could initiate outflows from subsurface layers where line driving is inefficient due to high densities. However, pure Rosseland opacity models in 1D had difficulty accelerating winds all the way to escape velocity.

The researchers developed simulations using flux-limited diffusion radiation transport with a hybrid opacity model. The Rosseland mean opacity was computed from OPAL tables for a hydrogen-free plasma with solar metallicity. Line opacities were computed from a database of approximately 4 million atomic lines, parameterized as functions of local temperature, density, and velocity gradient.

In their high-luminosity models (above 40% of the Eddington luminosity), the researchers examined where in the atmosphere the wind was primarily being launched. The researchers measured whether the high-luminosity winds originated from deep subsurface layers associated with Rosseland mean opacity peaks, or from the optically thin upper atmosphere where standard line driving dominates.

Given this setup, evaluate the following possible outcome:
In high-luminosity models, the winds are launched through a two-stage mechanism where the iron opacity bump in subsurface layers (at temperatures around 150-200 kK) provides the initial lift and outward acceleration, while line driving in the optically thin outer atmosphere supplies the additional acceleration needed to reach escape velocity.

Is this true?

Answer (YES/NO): YES